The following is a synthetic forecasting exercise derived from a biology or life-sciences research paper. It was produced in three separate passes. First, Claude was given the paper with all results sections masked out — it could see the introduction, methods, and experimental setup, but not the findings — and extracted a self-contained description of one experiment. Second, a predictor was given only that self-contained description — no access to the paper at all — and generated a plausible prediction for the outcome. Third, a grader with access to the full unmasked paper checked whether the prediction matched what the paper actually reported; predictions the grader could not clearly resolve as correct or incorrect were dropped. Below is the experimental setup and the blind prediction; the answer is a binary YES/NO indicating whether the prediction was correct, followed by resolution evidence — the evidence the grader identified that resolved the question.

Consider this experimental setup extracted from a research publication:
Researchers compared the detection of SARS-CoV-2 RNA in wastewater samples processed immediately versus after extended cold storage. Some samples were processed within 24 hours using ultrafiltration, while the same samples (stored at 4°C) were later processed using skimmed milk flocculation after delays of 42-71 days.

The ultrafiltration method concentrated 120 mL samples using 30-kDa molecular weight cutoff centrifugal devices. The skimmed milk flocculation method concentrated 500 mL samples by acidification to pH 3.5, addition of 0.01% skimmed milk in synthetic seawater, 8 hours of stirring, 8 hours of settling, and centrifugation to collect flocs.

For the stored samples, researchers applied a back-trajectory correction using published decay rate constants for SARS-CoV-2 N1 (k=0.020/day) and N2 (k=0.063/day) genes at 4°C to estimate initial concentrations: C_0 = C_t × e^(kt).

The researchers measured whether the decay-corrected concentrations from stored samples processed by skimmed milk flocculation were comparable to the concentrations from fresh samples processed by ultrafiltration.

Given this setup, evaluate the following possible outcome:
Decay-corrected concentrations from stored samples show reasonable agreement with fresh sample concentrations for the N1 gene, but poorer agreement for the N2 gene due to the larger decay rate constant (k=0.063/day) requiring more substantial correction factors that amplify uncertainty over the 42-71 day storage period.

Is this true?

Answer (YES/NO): NO